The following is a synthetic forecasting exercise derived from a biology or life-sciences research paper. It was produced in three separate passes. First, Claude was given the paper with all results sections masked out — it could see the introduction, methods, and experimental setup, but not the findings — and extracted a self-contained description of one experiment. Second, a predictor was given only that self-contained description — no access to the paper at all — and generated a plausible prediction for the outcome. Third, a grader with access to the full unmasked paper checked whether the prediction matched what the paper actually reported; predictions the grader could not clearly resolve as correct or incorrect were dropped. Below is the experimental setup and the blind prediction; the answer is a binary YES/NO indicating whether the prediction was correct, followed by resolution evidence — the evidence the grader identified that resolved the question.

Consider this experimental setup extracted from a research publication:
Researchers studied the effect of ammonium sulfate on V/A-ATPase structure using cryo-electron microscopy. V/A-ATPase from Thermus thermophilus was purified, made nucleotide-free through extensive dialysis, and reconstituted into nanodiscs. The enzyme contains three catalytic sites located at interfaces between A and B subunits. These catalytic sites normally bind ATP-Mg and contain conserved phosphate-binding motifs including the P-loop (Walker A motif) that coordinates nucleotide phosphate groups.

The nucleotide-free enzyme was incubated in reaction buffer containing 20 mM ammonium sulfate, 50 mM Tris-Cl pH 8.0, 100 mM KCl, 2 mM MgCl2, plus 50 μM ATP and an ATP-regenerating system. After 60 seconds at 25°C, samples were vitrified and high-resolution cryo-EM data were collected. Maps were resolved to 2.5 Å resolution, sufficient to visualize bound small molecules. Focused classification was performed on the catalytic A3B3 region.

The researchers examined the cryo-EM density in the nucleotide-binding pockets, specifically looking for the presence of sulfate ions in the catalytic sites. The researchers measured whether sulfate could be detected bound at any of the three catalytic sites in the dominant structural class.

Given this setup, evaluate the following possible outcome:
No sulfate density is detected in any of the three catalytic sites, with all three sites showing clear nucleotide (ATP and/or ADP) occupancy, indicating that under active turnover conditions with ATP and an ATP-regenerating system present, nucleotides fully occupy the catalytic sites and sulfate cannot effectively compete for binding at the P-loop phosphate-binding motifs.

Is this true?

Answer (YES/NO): NO